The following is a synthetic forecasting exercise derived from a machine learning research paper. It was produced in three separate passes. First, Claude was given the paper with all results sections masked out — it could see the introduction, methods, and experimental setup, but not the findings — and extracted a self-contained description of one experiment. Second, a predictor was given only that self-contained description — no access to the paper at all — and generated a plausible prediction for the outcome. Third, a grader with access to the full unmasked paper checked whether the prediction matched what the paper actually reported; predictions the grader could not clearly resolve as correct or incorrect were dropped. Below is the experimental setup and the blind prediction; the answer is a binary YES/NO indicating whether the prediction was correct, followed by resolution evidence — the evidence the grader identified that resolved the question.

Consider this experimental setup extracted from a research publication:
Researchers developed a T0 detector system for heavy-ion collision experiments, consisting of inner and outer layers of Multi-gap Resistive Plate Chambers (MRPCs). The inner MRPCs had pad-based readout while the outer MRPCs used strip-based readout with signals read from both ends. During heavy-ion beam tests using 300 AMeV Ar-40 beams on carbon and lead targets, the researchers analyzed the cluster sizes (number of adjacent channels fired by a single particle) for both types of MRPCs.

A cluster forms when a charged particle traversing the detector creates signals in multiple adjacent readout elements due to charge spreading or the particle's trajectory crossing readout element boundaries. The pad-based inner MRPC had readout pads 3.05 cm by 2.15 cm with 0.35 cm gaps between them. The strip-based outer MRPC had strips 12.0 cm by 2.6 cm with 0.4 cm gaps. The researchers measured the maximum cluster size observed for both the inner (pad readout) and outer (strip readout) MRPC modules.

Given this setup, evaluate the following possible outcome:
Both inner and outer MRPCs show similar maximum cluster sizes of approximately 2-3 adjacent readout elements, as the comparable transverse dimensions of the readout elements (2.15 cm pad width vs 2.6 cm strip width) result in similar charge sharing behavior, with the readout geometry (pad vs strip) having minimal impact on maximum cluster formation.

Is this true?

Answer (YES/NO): NO